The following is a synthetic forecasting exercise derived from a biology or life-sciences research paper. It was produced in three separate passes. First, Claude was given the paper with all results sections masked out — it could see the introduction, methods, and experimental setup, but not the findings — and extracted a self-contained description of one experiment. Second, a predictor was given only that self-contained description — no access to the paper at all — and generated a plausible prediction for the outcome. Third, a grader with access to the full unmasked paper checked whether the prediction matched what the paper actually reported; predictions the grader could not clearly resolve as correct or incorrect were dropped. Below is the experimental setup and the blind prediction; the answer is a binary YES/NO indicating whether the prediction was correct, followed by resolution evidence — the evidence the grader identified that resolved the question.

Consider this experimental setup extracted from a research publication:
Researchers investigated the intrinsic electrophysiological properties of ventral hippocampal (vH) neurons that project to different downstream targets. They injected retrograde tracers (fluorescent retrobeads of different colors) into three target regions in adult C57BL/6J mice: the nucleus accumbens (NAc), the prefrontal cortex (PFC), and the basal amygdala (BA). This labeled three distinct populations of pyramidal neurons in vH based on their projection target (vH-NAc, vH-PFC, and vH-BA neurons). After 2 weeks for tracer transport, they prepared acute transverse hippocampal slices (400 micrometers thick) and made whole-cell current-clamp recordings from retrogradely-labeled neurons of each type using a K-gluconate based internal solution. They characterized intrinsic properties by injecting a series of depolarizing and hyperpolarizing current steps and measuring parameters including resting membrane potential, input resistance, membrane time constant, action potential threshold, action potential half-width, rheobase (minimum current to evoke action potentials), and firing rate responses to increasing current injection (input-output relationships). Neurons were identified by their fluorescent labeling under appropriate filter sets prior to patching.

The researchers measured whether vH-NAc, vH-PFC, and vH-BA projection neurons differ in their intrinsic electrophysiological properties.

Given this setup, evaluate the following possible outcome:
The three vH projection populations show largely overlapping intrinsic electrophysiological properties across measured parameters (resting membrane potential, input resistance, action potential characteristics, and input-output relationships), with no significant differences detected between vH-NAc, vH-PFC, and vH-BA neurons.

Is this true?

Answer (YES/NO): YES